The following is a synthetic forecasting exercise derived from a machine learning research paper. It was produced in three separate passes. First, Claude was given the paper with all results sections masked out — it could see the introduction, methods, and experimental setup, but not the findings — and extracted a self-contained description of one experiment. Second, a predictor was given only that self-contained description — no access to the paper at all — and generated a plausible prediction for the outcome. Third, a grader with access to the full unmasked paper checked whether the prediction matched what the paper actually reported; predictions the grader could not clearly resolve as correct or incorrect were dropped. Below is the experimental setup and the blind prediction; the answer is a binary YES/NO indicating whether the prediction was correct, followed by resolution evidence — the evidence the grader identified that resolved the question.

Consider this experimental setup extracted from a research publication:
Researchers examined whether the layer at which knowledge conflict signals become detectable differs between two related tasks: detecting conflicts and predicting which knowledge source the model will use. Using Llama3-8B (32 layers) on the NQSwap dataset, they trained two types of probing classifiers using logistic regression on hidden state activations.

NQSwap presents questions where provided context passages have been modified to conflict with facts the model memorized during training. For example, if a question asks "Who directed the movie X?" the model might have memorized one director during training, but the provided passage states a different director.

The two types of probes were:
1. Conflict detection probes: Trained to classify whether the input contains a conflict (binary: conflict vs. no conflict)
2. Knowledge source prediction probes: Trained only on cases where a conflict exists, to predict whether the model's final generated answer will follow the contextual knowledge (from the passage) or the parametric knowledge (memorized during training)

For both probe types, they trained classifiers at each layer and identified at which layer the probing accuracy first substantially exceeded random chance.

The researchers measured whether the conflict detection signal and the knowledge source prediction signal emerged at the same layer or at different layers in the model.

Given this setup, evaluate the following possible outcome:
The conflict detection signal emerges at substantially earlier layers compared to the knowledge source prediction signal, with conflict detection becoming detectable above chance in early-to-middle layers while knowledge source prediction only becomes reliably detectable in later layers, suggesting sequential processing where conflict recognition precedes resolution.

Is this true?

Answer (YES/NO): NO